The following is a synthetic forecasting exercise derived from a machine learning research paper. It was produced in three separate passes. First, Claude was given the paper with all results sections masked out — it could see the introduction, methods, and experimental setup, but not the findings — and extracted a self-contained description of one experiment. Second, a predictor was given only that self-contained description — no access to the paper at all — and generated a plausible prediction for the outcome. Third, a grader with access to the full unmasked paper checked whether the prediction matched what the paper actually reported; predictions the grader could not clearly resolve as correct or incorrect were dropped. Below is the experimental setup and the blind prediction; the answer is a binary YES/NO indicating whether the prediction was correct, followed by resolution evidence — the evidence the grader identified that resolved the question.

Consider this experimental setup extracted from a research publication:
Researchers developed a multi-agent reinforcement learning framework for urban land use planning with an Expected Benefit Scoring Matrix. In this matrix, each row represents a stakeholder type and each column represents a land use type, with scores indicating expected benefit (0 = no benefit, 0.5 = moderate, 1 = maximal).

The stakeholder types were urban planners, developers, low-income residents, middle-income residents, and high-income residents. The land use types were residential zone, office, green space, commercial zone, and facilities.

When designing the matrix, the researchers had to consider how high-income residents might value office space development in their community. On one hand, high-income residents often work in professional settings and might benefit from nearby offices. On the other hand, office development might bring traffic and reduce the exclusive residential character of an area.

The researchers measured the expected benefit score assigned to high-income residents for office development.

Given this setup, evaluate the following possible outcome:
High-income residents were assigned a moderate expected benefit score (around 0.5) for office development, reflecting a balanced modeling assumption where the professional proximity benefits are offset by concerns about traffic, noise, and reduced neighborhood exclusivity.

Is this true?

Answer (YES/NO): NO